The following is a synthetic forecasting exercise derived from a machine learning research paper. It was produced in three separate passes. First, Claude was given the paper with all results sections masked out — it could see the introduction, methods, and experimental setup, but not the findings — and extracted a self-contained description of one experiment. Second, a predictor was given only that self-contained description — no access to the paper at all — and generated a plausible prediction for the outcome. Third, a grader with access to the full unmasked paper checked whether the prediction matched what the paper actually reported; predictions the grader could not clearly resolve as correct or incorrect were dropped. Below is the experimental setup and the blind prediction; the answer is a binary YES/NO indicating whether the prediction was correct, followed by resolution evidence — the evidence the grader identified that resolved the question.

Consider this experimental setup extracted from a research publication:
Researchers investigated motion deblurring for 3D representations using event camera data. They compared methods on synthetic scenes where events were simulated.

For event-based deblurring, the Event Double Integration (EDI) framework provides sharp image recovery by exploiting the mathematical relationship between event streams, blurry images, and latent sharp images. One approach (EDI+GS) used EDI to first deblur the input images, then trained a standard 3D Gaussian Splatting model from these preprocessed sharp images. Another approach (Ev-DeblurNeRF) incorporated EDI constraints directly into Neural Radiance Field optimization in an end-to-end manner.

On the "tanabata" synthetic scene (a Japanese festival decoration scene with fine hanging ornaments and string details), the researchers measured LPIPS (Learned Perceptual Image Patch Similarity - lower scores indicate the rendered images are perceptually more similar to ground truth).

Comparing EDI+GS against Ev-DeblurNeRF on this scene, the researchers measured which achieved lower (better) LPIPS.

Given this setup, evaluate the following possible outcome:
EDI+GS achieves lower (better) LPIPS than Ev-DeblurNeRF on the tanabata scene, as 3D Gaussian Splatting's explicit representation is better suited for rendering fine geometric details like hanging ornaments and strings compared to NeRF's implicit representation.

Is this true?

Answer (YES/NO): YES